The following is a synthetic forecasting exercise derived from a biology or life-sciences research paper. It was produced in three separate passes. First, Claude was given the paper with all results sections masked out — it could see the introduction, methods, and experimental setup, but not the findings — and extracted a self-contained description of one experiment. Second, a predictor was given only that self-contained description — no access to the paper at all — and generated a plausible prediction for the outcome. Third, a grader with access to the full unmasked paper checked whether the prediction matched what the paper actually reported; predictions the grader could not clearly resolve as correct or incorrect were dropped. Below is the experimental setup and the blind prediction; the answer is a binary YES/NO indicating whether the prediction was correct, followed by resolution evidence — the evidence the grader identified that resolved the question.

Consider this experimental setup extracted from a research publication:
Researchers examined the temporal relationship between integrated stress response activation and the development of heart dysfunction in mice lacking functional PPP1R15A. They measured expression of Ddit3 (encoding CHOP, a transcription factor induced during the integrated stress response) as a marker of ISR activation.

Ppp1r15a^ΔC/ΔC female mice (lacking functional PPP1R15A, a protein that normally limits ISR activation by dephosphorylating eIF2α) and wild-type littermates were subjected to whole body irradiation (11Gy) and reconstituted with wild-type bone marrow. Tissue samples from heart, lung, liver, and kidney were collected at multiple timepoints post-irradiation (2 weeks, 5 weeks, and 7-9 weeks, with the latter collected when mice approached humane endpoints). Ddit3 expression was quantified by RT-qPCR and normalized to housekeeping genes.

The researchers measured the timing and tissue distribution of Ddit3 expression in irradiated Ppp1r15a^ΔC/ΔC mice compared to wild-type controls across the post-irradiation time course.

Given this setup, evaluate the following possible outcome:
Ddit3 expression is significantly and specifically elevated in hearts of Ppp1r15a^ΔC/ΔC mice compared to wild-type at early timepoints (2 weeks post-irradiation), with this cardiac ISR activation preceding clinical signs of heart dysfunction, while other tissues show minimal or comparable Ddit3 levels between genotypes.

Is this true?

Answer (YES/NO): NO